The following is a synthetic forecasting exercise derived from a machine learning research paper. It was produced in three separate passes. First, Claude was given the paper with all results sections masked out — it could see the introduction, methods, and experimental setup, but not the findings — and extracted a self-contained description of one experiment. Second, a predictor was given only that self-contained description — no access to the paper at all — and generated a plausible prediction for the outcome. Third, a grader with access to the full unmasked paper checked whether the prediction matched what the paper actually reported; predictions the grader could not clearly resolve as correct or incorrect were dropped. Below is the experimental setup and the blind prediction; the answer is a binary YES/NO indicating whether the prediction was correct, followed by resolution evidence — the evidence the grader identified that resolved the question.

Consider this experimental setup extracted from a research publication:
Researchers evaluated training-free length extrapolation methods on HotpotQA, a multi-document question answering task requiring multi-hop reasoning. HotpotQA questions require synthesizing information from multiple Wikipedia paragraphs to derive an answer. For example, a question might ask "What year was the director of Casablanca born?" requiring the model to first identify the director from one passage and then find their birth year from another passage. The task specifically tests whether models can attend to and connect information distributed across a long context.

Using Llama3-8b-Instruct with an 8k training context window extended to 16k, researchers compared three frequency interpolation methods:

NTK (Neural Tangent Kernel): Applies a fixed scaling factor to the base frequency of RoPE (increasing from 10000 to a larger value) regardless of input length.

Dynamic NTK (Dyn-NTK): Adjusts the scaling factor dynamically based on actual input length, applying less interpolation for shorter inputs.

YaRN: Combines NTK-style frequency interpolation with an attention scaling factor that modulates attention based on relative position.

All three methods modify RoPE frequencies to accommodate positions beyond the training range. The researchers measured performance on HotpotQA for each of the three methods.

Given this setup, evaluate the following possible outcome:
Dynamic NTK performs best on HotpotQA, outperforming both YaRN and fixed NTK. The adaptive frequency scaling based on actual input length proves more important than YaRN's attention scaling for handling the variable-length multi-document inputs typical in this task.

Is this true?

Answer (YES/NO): NO